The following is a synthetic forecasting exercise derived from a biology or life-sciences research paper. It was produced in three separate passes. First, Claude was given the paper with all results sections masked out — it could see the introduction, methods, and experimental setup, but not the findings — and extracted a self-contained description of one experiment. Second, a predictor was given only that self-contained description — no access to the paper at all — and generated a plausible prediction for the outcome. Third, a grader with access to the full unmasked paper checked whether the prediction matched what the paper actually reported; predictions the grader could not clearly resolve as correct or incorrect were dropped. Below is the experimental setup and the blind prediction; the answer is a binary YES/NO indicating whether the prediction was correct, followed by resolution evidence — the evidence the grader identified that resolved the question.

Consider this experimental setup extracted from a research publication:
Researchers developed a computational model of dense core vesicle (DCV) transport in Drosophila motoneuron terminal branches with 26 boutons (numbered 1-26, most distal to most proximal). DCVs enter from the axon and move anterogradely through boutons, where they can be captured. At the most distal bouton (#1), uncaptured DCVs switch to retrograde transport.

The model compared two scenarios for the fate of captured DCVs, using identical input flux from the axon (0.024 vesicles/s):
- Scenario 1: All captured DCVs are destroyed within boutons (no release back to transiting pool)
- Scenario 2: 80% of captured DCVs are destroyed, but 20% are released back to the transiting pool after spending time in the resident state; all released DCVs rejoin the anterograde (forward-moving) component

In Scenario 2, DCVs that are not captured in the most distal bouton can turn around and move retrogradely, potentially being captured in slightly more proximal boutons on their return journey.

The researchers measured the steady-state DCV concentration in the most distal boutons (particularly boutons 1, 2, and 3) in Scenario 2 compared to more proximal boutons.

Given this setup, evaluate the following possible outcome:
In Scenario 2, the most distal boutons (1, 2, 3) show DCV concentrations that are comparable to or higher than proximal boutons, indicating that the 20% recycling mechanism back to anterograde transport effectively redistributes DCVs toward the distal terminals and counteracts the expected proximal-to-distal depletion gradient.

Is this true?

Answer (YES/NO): YES